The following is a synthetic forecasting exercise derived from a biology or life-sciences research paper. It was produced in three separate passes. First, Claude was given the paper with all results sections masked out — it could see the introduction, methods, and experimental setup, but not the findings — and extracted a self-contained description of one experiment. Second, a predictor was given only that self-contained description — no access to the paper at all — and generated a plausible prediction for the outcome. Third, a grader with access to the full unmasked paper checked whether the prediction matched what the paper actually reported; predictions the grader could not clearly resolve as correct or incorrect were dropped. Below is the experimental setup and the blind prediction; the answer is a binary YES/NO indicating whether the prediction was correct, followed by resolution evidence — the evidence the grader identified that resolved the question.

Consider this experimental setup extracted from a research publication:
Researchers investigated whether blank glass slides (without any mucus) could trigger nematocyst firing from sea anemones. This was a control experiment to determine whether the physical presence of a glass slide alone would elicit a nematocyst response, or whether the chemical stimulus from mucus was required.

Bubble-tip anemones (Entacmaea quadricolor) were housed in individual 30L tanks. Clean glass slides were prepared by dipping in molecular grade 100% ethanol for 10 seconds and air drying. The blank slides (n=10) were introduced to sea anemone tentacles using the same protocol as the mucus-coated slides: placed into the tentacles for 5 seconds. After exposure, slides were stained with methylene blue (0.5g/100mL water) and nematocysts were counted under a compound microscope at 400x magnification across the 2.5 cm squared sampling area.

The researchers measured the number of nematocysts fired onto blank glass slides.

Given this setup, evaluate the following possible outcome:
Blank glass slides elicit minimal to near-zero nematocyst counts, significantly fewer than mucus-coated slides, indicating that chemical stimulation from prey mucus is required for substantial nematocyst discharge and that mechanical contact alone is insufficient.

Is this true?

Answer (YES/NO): YES